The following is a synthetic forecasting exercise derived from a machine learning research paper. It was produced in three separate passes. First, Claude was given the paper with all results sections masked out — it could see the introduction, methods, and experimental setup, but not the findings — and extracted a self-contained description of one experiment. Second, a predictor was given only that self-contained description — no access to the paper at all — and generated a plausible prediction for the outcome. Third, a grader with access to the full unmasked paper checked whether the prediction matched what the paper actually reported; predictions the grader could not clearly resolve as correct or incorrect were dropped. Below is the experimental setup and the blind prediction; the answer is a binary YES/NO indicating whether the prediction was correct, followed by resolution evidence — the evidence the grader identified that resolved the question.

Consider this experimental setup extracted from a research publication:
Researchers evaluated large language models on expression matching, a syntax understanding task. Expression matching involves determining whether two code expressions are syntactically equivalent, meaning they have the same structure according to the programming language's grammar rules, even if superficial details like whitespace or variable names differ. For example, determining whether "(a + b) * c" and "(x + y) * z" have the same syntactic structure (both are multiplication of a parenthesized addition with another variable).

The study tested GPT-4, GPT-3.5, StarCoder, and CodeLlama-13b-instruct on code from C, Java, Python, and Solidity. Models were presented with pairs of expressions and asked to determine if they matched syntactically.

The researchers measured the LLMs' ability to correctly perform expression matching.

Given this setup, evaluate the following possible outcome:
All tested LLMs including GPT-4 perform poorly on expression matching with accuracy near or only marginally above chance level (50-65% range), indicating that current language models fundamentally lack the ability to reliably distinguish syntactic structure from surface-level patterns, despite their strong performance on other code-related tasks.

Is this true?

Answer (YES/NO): NO